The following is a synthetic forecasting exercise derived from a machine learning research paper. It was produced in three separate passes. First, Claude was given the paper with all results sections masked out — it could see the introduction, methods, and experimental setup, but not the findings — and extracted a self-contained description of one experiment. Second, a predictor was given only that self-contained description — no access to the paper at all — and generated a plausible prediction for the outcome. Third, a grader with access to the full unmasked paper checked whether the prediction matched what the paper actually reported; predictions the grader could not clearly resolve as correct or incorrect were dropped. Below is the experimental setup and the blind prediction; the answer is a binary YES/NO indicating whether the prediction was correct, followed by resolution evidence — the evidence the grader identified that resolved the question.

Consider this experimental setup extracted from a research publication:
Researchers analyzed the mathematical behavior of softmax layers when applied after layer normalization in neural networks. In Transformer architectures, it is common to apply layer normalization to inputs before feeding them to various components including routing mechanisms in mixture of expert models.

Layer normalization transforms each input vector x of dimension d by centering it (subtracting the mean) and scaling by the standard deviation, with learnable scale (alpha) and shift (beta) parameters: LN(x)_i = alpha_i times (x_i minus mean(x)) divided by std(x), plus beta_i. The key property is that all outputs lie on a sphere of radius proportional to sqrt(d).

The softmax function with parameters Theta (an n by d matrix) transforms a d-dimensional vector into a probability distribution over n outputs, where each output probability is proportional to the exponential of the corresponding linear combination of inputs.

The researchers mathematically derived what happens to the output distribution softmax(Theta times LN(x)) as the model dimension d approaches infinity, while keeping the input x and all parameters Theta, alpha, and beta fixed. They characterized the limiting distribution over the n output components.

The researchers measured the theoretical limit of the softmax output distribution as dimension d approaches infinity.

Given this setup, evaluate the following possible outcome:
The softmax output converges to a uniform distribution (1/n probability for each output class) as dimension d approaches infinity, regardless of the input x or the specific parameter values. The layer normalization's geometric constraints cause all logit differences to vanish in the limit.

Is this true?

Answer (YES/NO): NO